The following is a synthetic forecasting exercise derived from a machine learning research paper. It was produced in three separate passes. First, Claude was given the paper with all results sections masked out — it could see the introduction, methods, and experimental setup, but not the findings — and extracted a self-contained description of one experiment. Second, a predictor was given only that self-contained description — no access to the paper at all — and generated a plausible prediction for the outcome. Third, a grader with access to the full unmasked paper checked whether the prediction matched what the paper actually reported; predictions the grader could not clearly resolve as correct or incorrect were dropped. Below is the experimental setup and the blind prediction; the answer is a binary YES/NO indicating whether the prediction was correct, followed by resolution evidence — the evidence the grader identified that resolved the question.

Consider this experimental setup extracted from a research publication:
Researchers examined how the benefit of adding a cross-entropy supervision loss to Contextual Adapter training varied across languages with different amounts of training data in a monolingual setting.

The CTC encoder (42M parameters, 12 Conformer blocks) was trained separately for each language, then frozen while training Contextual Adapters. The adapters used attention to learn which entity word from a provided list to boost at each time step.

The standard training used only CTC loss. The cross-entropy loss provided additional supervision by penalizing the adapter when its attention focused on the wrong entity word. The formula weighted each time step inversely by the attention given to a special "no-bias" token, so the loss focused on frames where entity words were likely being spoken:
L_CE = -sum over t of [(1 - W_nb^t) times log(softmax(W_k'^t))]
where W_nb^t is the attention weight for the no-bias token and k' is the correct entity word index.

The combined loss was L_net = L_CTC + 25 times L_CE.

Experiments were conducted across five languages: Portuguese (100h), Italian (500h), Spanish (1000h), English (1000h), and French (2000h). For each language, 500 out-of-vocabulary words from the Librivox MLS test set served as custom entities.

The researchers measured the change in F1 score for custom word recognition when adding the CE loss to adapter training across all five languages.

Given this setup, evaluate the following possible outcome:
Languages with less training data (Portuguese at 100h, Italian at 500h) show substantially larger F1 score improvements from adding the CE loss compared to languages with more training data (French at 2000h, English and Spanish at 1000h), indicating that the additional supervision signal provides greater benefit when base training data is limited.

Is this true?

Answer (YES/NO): NO